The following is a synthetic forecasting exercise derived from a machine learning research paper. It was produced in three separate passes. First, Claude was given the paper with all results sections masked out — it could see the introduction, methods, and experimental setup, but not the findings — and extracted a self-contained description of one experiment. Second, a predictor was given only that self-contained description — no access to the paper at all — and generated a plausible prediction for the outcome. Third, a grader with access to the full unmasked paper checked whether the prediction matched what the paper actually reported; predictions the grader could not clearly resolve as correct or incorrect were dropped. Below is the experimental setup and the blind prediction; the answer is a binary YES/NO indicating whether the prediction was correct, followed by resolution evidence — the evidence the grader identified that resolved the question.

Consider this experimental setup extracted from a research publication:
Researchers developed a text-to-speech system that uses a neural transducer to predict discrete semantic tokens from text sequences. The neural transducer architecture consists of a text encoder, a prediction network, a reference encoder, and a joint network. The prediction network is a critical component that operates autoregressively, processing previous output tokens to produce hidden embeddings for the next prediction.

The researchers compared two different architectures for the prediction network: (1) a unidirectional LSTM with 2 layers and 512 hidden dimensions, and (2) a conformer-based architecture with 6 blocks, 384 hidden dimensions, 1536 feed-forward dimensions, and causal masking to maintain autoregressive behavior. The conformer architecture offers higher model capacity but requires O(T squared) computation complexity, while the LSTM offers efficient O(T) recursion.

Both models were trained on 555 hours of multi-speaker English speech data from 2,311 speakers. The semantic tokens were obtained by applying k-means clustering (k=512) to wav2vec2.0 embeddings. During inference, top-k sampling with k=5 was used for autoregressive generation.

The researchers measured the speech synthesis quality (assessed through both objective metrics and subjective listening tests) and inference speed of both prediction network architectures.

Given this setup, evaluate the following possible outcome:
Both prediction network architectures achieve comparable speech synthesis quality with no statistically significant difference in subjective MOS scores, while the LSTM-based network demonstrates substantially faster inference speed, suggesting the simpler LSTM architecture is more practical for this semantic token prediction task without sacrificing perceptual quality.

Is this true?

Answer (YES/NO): YES